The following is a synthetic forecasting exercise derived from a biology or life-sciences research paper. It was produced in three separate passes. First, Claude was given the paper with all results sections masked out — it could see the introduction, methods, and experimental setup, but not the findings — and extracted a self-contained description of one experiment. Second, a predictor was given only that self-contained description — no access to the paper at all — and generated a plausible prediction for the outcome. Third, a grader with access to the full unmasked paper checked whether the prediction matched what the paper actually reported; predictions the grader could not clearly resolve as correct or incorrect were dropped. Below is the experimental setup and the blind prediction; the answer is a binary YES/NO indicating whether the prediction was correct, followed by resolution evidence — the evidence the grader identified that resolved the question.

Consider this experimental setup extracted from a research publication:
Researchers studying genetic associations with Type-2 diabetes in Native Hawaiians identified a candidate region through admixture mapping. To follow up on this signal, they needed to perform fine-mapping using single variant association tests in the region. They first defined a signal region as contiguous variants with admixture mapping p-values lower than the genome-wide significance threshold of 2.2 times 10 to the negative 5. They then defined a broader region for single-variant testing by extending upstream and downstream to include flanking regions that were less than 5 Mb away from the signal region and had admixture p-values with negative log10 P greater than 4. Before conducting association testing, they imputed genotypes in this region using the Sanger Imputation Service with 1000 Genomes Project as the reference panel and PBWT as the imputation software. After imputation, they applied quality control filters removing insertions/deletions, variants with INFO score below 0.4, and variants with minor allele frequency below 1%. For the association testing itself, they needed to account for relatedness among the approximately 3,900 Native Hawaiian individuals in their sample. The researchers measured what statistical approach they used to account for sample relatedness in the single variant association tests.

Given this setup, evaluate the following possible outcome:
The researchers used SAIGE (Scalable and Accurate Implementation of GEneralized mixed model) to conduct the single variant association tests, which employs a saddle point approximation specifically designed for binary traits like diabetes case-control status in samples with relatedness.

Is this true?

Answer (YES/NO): NO